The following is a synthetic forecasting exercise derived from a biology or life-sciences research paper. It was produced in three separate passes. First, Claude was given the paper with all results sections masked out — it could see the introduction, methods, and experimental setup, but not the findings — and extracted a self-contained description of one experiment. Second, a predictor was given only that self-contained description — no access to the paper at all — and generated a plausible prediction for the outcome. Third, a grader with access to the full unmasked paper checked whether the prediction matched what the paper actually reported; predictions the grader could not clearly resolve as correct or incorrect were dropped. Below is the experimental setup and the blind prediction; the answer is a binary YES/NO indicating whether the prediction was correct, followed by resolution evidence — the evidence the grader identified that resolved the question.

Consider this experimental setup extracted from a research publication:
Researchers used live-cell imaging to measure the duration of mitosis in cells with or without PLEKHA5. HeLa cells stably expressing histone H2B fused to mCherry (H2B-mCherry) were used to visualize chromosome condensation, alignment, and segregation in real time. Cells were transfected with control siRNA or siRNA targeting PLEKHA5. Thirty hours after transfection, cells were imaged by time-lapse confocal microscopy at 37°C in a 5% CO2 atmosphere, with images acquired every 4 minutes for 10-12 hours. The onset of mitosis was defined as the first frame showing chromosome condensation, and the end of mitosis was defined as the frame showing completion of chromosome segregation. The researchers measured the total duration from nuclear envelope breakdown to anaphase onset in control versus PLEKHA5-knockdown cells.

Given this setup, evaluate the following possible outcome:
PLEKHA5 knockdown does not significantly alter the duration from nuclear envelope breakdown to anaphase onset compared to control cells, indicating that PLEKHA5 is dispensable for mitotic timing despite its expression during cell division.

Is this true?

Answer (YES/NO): NO